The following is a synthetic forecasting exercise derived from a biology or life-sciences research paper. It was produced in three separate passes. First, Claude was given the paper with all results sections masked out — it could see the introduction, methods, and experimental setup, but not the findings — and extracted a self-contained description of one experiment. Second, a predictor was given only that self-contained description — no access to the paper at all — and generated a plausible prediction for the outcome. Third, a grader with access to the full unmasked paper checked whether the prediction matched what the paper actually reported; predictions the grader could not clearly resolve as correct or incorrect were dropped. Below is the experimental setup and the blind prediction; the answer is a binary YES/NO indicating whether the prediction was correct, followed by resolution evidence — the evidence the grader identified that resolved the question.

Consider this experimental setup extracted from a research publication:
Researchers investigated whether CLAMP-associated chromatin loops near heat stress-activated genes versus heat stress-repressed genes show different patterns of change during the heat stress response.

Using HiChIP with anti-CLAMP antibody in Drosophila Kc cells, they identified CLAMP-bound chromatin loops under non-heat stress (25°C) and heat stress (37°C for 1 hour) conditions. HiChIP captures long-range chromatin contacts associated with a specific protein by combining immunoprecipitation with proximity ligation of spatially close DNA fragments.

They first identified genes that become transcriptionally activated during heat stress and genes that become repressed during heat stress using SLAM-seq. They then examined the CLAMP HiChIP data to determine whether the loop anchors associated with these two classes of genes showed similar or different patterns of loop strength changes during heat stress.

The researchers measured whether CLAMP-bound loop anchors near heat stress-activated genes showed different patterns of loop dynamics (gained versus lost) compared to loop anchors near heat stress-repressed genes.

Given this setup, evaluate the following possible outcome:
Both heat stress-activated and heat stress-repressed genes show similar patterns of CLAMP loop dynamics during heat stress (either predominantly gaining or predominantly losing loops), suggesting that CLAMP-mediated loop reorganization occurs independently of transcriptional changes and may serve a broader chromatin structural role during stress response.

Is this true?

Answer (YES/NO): NO